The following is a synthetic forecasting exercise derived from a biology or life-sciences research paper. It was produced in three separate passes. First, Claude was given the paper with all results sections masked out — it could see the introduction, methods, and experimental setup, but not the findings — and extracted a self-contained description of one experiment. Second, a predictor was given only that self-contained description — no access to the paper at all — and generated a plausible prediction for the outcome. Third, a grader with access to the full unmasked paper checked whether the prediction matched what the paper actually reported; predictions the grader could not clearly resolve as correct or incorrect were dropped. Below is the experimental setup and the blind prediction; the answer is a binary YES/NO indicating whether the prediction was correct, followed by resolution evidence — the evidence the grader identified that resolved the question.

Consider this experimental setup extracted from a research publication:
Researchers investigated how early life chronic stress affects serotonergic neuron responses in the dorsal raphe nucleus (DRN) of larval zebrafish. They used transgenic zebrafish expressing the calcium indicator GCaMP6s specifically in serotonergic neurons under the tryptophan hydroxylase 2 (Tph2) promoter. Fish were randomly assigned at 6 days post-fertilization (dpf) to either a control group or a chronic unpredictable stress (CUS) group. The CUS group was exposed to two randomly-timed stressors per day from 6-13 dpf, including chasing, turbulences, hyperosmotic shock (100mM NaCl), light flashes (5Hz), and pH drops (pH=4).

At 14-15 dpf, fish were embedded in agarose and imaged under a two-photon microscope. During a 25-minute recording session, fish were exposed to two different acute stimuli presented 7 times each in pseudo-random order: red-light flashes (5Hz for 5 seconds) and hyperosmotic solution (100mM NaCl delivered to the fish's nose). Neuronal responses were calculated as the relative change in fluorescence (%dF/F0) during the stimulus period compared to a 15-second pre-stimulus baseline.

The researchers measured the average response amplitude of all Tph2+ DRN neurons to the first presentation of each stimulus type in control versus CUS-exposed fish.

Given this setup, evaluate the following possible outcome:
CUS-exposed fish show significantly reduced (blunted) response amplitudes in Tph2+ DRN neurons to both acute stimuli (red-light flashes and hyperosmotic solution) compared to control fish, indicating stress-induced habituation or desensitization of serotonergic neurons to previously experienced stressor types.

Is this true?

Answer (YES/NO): NO